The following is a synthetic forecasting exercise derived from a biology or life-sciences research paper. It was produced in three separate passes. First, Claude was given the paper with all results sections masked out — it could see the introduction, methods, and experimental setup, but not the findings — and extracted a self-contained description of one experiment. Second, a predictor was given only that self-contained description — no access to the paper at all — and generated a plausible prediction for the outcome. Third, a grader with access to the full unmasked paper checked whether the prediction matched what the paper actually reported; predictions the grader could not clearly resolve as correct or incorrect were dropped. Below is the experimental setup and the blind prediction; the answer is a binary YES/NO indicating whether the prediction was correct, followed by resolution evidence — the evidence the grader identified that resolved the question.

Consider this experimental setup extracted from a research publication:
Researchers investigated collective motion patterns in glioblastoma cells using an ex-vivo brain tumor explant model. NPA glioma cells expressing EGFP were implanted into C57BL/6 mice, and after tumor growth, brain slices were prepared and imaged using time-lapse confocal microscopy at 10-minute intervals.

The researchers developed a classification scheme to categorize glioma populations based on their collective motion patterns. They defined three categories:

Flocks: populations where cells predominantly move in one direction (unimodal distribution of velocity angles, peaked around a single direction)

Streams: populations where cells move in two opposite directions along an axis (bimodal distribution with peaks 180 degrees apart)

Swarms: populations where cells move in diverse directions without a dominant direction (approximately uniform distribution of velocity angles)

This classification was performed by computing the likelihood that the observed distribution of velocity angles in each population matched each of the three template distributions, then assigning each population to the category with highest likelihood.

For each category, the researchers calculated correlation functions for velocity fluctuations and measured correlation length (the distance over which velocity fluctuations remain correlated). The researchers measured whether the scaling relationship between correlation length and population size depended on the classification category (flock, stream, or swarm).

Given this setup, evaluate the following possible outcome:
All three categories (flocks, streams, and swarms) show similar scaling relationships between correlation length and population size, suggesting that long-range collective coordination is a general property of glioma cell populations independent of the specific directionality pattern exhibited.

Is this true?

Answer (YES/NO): YES